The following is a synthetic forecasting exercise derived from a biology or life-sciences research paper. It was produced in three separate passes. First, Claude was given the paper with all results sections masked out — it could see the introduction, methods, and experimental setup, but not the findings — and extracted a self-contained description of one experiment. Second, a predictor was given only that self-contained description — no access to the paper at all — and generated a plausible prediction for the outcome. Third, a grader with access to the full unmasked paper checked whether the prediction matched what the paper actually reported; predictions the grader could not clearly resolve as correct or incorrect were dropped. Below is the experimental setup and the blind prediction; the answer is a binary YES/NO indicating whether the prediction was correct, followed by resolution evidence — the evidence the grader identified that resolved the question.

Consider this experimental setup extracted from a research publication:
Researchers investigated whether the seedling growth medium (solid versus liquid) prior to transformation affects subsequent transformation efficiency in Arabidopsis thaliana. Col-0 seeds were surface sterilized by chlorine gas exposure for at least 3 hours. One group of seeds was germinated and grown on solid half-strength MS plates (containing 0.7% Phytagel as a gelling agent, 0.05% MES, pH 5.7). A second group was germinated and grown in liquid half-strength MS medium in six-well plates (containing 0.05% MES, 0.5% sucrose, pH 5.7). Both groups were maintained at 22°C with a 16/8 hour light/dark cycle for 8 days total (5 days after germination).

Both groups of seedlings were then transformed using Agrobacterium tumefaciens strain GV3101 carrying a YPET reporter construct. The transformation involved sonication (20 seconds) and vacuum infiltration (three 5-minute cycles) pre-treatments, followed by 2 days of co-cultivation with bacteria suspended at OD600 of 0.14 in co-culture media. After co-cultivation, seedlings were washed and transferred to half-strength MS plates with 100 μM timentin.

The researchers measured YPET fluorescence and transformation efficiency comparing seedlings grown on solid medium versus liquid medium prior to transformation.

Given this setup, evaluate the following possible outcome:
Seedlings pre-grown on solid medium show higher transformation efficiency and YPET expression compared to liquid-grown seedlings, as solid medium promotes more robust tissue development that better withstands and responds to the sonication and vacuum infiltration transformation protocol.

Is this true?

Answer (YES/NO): NO